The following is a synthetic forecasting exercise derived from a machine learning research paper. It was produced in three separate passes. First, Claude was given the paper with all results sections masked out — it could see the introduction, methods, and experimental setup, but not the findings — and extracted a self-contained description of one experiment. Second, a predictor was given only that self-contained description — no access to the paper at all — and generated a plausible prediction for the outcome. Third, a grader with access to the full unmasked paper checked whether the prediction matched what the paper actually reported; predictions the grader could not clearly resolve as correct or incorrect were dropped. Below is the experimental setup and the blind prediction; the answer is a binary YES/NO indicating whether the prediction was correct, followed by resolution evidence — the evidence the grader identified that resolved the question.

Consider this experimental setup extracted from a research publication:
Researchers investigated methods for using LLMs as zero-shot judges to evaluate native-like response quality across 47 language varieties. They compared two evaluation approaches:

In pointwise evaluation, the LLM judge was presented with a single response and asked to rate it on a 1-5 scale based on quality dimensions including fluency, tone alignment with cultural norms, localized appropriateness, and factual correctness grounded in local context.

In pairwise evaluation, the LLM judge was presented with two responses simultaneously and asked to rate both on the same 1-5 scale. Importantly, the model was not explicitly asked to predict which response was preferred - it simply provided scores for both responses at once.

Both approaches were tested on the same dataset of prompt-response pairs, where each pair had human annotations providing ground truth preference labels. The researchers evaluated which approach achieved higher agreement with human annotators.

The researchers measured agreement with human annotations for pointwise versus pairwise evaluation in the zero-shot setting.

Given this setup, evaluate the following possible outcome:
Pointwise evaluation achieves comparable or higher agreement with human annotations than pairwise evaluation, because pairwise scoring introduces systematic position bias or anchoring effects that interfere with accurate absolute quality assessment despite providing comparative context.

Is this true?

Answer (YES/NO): NO